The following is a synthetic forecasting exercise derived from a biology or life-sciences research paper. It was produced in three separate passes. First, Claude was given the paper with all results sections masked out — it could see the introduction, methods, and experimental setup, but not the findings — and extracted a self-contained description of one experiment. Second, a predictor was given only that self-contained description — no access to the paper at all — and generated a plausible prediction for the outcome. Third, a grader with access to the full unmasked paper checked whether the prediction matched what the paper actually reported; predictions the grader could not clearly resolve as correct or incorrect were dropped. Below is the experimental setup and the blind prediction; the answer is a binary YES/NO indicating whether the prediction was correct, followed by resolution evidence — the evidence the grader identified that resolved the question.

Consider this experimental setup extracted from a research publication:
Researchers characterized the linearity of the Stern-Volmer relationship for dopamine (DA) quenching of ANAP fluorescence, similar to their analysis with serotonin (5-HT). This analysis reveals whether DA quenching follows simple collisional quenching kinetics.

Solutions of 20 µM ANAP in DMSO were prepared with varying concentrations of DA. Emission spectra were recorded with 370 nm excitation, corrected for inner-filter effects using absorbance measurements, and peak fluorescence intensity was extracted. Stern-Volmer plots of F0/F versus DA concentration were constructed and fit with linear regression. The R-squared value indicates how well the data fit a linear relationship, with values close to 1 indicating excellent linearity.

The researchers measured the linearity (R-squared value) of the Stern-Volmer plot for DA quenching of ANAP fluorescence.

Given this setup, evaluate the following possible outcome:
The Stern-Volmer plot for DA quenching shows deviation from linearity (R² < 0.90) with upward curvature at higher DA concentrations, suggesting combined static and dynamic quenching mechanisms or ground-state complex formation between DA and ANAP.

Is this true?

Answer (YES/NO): NO